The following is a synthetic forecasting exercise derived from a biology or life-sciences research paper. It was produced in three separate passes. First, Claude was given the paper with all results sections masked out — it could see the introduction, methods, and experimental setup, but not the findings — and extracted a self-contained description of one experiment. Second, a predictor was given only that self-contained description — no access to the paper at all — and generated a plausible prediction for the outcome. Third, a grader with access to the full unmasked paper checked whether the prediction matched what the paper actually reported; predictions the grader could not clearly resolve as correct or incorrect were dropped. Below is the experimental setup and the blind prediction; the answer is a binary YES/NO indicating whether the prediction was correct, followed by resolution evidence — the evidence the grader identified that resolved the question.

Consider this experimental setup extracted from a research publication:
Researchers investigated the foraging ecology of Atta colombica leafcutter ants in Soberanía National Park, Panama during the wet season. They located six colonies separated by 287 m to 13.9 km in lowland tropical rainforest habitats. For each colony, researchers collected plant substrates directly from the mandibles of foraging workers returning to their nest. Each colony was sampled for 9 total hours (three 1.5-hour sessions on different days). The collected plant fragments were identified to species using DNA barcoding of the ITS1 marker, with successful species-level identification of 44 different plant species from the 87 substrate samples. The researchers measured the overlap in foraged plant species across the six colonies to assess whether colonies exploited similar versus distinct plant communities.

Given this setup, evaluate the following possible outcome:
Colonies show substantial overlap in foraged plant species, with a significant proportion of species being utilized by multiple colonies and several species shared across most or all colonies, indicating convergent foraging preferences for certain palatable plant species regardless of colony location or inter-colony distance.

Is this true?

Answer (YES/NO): NO